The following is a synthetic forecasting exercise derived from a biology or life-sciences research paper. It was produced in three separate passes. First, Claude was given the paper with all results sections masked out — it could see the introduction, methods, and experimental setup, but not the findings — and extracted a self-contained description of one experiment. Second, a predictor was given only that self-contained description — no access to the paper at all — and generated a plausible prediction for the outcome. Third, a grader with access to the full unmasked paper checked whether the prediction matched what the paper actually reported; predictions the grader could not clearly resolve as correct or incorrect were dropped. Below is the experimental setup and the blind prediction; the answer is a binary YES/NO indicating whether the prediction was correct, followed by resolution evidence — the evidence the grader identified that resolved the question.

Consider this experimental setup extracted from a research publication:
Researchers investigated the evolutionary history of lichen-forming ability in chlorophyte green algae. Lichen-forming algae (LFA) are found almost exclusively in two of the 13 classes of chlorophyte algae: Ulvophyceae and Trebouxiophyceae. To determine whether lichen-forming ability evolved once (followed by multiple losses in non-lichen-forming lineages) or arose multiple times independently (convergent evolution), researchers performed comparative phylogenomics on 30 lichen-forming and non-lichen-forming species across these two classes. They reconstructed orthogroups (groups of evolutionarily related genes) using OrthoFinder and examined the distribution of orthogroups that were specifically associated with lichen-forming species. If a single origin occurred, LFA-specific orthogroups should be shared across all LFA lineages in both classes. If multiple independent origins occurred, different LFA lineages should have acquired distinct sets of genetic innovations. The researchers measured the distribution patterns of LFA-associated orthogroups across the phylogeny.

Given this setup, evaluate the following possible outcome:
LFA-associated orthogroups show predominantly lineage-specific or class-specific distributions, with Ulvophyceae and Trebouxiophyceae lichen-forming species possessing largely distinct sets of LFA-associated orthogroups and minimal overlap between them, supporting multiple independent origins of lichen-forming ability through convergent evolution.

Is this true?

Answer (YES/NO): YES